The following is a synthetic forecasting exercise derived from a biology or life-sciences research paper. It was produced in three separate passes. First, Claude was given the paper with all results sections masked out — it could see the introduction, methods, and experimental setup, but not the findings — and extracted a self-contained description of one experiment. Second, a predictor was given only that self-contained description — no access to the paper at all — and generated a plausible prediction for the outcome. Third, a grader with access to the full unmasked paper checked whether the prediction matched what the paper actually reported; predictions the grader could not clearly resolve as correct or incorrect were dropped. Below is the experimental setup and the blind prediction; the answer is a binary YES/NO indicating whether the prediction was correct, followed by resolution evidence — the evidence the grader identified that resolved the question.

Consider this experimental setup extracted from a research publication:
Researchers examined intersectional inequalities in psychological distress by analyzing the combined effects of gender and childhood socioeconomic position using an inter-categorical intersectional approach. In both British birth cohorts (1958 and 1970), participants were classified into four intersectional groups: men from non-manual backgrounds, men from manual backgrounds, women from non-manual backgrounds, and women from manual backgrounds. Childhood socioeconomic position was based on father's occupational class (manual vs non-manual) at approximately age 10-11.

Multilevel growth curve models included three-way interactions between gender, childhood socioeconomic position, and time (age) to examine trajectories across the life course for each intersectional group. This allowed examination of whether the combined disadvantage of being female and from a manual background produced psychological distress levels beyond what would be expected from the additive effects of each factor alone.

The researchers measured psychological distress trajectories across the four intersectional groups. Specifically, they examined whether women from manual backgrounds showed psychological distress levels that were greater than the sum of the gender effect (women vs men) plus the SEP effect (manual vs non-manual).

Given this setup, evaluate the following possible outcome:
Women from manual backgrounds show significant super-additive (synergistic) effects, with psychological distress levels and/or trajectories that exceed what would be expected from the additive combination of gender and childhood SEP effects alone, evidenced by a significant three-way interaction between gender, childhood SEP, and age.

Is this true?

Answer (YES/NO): NO